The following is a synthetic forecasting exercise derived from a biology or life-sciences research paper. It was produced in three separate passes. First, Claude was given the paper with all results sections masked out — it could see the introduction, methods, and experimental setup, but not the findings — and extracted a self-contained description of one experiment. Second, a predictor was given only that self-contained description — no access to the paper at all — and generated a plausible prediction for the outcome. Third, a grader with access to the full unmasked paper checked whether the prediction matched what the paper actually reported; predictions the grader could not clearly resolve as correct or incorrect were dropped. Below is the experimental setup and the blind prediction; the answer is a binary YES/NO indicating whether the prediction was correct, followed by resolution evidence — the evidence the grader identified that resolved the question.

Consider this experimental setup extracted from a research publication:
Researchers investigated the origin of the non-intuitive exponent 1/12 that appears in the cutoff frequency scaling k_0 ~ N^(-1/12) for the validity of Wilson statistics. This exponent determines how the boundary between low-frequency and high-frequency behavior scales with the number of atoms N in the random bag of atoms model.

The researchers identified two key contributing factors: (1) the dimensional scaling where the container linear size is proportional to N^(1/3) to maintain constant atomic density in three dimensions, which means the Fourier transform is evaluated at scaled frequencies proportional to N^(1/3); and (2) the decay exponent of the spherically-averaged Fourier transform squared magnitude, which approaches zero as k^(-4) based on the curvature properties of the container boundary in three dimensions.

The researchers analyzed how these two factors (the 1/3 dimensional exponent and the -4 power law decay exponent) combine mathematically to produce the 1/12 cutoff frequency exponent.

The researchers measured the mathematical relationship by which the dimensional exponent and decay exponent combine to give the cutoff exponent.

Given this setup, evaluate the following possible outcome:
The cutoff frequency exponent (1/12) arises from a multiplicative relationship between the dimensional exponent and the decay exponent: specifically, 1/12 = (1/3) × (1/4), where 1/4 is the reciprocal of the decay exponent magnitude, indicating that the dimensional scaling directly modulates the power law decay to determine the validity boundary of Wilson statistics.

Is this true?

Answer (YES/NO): YES